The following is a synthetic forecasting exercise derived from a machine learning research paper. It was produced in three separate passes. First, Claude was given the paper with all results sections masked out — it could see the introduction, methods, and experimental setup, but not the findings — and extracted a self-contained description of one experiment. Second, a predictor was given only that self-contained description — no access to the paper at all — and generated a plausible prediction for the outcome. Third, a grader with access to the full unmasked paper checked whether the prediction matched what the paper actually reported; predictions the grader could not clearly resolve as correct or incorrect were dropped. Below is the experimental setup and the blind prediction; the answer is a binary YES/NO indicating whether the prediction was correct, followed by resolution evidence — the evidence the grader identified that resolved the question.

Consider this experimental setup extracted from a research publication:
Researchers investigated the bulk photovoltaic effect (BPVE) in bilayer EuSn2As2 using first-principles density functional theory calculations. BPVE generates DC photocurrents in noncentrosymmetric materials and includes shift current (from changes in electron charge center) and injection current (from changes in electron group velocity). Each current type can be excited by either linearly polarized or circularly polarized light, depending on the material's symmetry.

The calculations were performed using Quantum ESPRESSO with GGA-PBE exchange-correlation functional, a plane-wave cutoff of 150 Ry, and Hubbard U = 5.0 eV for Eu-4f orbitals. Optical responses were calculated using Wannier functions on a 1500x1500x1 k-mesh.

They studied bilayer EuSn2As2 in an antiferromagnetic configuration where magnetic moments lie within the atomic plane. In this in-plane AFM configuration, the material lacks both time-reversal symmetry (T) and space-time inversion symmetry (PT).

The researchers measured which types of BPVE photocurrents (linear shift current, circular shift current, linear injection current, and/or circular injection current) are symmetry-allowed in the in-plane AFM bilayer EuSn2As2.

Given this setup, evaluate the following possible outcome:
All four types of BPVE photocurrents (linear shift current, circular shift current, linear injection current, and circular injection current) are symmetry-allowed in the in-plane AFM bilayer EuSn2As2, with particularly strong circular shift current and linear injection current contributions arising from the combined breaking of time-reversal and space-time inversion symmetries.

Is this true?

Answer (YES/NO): NO